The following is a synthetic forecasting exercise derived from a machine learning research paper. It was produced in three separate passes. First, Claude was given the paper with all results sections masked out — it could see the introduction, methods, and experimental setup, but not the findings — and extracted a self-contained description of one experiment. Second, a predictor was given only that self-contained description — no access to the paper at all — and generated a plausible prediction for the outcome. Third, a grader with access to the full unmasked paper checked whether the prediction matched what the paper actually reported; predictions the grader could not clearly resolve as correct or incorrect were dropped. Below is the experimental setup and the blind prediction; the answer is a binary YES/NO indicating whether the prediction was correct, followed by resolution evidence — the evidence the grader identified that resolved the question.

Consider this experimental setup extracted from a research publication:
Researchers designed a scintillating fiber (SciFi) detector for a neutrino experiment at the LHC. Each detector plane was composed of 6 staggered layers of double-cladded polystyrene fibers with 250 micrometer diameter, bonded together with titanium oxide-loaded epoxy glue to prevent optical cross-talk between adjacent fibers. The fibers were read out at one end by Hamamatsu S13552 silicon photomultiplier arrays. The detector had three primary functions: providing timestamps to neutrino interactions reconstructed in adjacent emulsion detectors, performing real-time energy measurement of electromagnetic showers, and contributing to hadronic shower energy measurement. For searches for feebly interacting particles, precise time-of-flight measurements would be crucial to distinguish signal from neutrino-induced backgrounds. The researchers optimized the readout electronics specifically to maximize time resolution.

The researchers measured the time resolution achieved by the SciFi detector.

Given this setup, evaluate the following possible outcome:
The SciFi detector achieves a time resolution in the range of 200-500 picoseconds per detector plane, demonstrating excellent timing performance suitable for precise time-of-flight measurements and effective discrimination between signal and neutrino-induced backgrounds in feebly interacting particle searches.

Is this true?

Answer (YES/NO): YES